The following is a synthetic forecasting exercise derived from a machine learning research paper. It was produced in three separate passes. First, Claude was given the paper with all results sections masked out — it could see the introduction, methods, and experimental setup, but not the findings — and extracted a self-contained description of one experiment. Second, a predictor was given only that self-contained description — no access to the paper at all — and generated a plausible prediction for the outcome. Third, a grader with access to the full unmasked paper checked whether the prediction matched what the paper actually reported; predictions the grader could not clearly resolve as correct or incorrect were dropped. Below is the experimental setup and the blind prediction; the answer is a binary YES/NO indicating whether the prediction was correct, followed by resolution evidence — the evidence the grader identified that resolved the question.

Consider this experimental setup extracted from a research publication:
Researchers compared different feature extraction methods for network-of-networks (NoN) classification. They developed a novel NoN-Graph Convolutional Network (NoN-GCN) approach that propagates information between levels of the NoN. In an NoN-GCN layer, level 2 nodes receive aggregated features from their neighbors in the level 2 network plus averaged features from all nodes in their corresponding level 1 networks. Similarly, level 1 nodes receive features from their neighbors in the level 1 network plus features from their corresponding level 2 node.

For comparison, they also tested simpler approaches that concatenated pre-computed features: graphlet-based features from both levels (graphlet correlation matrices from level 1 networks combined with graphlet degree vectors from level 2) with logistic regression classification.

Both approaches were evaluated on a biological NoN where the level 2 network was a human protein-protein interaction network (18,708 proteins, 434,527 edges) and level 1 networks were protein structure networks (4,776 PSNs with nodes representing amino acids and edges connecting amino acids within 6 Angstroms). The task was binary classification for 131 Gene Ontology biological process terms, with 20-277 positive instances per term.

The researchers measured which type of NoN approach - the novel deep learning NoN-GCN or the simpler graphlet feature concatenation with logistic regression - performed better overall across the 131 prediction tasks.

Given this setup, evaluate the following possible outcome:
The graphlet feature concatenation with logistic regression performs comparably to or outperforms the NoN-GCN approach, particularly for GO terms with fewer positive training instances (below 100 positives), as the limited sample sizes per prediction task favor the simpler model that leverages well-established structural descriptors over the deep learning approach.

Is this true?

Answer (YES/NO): NO